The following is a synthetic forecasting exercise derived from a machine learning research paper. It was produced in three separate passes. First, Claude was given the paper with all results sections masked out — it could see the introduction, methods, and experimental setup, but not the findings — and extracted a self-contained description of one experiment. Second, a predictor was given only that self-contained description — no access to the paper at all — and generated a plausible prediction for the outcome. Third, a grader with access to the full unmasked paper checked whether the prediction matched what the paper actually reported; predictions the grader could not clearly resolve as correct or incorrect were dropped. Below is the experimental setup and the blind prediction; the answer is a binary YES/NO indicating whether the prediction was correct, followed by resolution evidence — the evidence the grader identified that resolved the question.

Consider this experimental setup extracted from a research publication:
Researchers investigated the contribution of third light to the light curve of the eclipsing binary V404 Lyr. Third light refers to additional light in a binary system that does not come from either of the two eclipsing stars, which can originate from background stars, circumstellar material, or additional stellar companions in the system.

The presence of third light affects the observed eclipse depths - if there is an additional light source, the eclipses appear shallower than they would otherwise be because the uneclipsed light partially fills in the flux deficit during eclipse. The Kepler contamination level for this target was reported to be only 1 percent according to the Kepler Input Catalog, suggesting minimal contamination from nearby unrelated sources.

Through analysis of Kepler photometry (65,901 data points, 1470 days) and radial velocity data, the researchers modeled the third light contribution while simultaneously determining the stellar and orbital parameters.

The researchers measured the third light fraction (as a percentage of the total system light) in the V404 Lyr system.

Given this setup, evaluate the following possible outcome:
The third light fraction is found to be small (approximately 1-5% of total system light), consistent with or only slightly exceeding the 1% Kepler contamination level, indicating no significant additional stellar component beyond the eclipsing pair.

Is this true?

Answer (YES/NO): NO